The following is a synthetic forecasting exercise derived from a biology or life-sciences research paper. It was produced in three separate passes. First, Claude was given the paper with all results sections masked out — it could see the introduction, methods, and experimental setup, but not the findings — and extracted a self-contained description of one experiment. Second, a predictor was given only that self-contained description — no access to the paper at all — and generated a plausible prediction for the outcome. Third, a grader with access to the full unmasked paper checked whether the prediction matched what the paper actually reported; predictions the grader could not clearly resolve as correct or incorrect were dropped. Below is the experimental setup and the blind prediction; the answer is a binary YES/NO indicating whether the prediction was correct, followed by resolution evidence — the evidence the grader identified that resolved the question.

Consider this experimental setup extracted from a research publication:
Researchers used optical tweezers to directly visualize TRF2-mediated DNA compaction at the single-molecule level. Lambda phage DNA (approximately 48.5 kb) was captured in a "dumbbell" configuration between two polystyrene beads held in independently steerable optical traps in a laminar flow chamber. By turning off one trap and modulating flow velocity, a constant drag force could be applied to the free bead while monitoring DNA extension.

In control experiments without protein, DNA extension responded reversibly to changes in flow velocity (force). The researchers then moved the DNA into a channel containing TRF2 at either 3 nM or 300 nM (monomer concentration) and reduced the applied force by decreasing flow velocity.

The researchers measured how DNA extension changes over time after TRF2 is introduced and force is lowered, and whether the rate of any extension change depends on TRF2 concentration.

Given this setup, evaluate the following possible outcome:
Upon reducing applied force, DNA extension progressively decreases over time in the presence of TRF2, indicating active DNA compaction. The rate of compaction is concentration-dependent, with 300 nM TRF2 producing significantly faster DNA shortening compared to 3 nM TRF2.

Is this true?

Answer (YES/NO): YES